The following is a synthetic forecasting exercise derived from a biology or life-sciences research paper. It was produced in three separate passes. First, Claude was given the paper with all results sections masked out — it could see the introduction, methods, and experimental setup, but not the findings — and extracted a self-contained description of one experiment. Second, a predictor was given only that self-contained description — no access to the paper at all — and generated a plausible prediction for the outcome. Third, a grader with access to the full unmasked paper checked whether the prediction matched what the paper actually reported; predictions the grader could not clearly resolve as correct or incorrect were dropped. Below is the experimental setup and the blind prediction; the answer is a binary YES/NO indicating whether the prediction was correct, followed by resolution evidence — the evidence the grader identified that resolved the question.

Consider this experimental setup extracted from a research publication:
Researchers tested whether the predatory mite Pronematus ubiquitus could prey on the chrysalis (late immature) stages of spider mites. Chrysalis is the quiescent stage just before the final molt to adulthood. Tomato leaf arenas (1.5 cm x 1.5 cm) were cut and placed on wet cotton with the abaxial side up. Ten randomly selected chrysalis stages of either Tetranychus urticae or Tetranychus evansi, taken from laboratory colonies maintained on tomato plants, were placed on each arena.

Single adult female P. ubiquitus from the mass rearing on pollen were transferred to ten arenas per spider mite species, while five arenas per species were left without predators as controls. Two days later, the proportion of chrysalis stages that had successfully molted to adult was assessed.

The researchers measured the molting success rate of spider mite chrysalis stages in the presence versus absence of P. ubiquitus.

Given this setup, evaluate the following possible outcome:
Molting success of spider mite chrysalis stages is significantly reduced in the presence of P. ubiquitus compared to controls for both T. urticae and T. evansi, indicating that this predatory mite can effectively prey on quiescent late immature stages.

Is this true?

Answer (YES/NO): NO